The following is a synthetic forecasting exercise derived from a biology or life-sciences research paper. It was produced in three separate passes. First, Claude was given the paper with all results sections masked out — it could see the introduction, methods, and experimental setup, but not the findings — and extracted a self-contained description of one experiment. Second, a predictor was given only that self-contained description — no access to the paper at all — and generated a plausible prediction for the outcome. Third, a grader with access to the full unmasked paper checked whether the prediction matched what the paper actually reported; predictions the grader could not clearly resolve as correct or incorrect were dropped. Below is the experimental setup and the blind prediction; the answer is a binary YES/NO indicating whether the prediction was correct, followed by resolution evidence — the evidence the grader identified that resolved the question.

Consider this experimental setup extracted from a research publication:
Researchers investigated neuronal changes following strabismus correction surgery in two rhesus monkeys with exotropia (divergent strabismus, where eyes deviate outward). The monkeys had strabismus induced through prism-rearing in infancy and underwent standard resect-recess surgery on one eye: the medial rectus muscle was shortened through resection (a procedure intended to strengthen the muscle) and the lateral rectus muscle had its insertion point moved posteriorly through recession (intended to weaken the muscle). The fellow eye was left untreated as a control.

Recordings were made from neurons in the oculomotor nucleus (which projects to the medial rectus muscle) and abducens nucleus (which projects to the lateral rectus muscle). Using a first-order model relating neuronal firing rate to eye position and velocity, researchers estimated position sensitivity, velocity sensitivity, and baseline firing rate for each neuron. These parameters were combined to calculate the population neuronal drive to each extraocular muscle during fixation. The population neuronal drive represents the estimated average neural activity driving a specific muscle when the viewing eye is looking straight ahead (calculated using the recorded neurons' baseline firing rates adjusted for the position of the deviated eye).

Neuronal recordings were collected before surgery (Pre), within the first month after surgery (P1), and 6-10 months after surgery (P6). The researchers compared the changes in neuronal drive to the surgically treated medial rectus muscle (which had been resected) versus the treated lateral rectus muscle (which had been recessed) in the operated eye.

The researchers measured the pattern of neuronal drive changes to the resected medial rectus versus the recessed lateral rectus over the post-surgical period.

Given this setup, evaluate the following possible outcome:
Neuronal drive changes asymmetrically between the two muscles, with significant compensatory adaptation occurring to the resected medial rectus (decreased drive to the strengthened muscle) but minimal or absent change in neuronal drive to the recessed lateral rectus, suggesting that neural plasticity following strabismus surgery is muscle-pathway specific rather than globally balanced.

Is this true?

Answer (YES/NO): NO